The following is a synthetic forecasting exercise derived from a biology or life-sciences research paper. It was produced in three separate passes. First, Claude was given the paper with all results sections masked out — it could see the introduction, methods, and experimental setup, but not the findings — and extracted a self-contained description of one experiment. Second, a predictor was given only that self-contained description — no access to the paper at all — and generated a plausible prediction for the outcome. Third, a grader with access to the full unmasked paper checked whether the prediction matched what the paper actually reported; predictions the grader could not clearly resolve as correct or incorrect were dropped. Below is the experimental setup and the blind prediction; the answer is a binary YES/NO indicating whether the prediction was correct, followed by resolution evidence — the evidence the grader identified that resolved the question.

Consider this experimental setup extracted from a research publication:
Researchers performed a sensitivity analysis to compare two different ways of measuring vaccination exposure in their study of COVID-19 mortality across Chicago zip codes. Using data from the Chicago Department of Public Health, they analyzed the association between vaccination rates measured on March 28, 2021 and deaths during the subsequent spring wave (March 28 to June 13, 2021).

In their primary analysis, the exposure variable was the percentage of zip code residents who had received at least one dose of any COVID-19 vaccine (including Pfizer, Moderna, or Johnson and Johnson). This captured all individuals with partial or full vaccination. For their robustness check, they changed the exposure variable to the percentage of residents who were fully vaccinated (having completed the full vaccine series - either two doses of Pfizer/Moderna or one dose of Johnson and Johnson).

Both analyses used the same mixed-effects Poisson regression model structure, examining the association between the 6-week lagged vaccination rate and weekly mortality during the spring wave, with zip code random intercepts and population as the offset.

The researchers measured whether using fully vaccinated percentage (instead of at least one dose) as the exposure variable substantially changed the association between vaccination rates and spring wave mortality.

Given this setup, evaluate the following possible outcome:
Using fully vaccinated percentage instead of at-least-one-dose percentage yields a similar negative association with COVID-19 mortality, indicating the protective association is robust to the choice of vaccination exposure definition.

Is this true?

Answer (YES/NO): NO